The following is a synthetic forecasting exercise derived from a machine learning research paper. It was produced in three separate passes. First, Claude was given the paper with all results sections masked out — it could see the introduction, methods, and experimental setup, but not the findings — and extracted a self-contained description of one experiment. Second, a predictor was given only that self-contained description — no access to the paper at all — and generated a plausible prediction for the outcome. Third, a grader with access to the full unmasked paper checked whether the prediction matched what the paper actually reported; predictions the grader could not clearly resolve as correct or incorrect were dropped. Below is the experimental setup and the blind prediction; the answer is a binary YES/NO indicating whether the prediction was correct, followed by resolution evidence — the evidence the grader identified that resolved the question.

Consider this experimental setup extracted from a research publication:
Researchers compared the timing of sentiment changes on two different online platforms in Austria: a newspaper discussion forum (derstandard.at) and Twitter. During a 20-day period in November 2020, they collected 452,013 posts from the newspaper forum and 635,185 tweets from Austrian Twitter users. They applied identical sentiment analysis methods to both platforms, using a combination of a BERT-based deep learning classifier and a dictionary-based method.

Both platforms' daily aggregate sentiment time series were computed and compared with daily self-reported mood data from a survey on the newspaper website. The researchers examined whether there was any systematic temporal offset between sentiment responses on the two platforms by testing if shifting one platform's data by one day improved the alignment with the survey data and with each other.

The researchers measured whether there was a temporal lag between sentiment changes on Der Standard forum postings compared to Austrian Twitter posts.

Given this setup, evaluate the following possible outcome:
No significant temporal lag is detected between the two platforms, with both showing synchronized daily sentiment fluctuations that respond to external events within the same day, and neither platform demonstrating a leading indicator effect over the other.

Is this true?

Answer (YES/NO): NO